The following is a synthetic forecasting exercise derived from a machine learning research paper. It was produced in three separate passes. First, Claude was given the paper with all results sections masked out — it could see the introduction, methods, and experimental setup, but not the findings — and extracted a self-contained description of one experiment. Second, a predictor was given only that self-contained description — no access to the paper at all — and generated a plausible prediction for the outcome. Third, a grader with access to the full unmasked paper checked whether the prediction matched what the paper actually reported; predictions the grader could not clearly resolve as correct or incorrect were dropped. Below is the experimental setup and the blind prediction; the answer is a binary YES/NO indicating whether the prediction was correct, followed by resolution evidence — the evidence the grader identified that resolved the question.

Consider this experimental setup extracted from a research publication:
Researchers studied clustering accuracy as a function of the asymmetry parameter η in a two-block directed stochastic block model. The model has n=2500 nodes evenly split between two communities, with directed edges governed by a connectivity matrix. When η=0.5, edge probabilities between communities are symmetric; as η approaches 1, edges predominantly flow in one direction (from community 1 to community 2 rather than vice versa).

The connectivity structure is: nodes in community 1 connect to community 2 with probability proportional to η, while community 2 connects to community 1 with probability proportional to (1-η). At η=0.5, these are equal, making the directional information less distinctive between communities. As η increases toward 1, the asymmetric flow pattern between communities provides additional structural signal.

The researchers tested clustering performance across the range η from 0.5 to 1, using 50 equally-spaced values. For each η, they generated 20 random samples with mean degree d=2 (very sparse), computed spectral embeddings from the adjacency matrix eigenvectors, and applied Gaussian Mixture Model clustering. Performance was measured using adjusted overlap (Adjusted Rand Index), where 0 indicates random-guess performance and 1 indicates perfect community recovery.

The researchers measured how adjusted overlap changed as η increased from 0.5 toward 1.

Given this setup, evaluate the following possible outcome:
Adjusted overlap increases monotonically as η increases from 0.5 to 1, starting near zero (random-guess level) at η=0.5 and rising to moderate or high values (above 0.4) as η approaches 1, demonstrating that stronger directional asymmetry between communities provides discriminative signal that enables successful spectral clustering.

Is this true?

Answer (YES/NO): NO